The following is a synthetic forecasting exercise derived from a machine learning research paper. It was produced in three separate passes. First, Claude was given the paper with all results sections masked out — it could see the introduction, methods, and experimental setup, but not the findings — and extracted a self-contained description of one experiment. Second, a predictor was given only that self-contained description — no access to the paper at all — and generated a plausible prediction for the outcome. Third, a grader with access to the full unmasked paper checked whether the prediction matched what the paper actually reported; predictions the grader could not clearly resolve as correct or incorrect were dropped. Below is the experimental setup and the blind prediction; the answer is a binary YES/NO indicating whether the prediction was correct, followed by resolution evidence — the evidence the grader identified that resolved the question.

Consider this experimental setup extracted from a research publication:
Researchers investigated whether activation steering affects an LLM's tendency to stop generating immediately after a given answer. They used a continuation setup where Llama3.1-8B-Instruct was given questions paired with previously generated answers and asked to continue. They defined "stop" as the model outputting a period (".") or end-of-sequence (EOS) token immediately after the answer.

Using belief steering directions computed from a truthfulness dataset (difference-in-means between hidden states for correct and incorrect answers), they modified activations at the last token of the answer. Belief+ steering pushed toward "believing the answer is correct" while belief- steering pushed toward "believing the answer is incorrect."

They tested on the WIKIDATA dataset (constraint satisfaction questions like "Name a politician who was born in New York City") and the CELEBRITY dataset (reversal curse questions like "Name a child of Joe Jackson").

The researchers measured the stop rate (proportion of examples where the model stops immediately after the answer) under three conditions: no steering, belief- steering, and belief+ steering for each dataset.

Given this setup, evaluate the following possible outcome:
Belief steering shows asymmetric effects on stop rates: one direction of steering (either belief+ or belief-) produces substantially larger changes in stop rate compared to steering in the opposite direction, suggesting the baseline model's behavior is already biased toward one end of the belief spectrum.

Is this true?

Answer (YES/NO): YES